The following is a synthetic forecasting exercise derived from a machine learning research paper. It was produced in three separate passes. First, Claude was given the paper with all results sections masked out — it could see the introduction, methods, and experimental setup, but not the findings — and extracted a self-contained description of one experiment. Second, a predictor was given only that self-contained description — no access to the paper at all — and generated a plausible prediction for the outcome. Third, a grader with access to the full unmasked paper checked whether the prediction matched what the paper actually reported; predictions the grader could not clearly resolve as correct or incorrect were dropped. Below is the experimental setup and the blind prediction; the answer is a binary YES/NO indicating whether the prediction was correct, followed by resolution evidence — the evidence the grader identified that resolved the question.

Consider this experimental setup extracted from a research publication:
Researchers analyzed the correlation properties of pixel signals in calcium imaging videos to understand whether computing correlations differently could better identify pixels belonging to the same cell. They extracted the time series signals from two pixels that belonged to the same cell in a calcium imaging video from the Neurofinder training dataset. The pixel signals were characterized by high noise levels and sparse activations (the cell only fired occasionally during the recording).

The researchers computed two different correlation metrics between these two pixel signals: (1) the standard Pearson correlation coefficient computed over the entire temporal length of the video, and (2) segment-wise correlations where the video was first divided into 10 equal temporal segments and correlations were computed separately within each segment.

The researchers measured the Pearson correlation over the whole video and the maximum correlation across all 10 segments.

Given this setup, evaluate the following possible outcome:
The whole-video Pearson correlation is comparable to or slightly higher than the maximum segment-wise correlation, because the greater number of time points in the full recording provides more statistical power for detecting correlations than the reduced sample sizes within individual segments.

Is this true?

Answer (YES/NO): NO